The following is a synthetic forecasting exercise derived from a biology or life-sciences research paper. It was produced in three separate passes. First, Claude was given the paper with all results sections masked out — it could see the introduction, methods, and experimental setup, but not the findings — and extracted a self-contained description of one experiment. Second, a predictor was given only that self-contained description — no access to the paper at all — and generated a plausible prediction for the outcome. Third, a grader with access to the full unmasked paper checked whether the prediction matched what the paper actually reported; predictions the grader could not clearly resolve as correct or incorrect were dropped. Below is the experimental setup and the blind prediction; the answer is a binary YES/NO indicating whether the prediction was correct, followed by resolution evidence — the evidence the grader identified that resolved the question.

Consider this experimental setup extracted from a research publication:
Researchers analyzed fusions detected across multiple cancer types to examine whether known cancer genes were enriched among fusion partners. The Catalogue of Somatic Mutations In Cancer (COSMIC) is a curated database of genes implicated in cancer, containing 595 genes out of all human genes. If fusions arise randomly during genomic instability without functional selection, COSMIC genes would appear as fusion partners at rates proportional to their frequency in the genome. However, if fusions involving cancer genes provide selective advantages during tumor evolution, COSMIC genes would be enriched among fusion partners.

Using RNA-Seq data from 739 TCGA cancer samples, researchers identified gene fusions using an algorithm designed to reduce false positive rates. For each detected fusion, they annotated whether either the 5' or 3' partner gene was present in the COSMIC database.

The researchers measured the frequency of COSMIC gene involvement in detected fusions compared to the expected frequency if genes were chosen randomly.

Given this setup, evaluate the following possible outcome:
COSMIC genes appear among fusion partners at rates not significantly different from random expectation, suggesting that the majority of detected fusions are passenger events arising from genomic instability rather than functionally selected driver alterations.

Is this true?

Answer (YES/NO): NO